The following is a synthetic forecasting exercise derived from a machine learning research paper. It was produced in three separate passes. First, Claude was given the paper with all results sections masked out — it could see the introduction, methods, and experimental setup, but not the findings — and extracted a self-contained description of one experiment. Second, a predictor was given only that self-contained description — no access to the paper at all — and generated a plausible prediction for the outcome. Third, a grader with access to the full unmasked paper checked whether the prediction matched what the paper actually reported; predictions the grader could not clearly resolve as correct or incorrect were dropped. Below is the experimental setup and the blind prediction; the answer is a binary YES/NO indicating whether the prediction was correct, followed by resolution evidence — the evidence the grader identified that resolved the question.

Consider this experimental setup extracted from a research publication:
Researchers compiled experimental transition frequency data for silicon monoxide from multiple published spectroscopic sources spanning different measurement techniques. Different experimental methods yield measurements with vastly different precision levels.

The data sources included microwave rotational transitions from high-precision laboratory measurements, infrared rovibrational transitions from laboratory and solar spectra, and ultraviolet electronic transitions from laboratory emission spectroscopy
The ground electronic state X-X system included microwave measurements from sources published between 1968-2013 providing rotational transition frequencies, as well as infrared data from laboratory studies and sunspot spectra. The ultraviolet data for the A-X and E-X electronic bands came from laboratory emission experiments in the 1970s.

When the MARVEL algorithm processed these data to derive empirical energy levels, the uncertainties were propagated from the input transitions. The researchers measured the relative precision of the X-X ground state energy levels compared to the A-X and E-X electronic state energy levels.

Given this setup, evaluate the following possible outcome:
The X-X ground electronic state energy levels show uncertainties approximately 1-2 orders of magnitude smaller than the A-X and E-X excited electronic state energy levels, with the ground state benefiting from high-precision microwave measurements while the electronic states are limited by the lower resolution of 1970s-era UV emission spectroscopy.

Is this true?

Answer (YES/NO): YES